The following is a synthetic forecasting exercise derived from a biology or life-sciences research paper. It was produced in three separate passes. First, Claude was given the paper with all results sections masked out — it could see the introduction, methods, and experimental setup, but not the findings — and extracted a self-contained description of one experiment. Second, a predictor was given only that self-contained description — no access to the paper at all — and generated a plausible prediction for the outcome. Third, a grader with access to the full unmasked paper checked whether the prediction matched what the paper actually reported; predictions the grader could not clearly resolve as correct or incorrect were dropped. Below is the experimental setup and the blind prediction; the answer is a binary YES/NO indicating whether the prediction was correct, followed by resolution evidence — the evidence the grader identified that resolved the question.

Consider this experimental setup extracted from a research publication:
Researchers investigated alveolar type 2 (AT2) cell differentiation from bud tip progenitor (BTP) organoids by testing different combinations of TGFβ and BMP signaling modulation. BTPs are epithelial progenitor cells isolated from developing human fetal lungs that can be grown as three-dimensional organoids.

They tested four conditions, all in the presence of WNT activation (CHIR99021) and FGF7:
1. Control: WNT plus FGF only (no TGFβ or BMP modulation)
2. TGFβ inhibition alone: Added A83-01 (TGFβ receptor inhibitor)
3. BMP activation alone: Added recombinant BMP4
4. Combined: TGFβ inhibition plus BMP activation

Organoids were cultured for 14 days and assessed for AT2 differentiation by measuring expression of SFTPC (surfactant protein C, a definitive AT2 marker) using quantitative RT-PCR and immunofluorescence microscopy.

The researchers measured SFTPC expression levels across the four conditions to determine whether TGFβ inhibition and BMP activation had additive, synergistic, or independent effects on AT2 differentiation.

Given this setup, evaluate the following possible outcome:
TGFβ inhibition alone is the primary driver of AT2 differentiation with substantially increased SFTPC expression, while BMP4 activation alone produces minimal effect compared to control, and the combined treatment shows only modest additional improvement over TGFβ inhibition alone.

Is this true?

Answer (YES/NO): NO